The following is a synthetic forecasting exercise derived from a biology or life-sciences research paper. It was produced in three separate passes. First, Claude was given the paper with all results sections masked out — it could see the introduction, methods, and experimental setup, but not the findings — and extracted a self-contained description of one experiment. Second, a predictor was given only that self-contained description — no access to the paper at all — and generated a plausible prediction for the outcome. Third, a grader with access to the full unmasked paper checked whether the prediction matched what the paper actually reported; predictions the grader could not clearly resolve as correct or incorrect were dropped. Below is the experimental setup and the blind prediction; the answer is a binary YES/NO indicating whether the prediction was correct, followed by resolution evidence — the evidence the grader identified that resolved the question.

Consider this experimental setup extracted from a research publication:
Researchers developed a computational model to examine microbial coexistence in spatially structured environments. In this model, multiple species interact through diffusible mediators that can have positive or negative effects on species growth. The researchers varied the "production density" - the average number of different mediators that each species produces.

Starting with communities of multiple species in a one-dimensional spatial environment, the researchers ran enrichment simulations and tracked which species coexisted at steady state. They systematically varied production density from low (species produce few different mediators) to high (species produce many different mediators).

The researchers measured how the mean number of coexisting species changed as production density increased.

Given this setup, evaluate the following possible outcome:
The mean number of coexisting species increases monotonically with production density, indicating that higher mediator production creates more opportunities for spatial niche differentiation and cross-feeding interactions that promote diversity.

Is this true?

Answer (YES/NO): YES